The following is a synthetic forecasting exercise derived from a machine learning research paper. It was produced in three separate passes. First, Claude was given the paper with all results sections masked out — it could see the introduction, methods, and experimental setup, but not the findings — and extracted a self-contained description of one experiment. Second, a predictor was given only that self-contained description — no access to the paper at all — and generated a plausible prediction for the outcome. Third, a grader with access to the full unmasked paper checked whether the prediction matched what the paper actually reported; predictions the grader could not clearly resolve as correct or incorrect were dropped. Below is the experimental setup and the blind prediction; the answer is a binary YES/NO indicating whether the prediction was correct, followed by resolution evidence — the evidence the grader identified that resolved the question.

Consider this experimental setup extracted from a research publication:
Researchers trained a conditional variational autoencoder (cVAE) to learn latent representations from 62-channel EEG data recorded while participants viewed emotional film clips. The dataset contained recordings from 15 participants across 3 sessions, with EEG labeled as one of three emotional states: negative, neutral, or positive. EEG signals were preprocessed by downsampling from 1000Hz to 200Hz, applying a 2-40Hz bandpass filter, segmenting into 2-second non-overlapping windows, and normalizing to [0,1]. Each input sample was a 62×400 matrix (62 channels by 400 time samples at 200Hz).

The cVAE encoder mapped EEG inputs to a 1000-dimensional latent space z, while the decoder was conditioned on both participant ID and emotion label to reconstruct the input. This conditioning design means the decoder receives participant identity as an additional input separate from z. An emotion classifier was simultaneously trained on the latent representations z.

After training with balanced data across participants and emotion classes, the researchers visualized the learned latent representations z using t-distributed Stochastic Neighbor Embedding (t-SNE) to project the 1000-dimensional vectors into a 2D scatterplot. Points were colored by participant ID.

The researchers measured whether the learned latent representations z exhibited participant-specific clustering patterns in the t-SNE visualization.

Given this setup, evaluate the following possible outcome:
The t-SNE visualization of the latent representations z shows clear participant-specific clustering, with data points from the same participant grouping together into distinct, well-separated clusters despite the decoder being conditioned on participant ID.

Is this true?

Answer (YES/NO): NO